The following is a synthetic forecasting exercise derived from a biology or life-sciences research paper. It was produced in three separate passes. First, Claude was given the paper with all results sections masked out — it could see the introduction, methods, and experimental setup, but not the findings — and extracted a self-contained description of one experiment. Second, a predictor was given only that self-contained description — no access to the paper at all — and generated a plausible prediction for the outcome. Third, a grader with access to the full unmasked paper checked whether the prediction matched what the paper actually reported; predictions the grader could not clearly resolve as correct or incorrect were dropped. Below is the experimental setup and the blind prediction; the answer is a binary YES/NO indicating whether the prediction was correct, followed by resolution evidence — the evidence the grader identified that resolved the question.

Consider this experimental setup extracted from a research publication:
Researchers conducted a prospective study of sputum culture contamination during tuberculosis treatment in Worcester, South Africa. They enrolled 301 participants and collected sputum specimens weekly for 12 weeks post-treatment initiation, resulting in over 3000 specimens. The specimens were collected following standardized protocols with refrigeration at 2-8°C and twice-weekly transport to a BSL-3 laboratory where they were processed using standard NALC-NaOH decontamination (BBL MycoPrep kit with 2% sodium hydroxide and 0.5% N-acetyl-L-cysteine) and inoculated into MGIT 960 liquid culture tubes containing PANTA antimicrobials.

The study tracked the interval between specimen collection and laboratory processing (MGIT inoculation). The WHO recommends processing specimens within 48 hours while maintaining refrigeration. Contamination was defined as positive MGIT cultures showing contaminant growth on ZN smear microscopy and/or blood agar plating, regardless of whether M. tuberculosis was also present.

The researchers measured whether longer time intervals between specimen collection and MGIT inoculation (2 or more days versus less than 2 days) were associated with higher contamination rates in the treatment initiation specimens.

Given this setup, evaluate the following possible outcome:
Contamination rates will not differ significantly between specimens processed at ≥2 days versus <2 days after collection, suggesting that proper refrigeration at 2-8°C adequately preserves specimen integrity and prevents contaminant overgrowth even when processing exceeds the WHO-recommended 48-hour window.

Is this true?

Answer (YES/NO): YES